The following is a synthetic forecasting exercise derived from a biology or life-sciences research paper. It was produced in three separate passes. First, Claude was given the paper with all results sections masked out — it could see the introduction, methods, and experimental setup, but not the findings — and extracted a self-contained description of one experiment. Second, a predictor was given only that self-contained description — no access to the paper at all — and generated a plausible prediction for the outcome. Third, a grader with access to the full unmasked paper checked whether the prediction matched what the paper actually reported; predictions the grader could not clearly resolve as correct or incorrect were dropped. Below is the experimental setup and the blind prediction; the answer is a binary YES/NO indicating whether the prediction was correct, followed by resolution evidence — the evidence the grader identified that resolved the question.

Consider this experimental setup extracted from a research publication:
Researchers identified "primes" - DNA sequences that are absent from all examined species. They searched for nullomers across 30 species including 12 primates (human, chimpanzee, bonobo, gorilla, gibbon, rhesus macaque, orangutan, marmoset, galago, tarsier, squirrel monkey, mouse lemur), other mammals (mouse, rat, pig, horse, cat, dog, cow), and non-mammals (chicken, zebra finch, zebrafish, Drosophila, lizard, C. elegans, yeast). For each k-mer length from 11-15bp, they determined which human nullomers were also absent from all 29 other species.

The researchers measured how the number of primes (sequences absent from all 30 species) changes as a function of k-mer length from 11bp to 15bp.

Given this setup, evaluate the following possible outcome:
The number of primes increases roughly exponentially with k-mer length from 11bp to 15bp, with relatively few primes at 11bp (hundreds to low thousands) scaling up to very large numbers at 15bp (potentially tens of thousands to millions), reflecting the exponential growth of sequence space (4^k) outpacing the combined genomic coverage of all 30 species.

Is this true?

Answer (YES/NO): NO